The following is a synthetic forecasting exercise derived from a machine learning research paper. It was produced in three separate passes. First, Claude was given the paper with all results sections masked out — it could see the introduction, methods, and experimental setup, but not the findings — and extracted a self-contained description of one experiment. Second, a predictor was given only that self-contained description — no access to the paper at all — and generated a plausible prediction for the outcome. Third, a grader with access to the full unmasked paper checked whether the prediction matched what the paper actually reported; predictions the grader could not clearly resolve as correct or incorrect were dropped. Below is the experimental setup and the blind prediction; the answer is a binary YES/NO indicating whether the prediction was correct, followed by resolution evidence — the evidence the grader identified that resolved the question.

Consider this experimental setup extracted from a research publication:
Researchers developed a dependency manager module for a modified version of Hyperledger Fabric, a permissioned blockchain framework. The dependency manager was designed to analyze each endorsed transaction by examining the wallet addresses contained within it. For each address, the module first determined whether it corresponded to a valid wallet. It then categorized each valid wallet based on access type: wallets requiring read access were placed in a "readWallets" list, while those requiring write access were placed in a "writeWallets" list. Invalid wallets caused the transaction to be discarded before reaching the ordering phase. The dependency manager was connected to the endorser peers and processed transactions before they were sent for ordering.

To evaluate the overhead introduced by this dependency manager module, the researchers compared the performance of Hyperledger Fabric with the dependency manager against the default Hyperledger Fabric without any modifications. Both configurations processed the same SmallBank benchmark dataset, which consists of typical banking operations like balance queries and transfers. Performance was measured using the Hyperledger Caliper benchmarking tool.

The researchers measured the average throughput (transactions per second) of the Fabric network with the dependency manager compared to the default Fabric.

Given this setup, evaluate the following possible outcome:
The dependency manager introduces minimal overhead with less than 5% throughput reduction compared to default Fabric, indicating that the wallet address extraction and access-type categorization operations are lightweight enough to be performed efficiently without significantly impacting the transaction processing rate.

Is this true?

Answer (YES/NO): NO